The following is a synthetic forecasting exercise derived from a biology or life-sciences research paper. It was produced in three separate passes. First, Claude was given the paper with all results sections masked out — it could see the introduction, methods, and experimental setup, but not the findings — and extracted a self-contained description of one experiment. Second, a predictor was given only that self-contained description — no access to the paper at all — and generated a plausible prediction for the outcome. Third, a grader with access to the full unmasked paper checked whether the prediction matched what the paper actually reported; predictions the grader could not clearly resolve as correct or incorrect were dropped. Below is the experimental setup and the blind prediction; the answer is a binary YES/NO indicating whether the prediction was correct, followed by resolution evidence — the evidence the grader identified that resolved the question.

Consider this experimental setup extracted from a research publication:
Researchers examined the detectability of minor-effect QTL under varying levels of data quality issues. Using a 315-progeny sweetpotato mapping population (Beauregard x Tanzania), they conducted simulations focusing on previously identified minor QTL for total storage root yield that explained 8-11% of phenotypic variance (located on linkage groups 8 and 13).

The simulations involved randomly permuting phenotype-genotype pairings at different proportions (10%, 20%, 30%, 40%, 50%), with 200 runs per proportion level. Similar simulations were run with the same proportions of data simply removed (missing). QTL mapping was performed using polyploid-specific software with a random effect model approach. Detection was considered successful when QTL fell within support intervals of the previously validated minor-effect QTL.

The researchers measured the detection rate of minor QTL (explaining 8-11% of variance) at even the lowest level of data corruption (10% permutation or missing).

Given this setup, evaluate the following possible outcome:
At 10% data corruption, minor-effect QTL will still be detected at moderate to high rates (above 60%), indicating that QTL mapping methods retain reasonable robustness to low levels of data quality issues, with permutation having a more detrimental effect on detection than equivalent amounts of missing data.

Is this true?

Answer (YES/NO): NO